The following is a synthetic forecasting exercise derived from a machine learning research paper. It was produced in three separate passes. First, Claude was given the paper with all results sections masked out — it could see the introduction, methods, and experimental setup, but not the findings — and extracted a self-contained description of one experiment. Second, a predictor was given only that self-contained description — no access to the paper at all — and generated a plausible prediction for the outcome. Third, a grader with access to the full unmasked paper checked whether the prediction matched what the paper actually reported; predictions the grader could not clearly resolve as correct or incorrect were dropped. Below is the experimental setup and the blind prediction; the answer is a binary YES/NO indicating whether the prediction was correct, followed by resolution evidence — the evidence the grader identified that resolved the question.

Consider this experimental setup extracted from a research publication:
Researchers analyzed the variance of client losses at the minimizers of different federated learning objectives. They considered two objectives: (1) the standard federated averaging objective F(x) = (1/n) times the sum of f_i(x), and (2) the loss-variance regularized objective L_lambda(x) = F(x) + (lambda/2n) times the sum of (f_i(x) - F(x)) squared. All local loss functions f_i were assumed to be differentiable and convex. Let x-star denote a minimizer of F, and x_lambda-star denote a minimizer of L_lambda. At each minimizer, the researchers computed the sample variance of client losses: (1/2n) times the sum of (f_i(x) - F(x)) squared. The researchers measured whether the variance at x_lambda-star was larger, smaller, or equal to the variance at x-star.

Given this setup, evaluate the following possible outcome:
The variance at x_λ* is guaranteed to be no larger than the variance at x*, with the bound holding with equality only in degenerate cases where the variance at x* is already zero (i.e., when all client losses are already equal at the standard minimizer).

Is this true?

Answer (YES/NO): NO